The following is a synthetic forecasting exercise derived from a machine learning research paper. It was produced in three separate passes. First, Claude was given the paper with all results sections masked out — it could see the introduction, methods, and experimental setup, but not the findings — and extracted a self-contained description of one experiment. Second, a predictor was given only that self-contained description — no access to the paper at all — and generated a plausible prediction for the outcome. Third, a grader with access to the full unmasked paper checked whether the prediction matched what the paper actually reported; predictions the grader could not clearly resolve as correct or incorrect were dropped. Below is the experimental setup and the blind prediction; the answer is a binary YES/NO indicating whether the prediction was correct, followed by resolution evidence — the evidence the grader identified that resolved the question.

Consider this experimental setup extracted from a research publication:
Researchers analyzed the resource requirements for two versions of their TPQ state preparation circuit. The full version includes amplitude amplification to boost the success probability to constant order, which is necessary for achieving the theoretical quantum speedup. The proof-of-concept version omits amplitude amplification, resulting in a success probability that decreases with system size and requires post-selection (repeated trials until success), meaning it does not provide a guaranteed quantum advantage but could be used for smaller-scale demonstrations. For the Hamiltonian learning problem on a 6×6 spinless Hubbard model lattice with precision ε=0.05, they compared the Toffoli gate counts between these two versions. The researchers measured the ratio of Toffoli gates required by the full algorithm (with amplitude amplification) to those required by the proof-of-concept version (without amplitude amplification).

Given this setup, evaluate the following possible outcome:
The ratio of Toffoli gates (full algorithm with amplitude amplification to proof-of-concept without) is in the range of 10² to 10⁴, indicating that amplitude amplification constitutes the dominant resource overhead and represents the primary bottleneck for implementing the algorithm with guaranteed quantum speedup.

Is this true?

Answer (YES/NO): NO